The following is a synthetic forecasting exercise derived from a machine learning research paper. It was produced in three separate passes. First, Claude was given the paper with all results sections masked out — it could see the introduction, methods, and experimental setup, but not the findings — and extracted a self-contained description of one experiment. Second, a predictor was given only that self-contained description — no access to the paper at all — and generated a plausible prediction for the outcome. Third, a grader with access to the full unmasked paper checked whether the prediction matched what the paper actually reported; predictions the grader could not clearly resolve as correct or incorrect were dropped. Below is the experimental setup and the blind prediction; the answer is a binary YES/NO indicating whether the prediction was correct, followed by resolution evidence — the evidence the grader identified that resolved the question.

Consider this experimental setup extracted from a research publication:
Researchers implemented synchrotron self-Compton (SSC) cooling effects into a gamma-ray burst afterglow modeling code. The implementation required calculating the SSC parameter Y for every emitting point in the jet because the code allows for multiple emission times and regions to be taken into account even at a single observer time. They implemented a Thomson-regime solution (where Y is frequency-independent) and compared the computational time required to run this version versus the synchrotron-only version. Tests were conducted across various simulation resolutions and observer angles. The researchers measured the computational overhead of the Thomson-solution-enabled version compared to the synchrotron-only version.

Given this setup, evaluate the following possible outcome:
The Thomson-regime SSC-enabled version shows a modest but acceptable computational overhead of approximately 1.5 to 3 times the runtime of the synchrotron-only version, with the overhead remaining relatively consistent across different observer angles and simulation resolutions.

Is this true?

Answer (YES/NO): NO